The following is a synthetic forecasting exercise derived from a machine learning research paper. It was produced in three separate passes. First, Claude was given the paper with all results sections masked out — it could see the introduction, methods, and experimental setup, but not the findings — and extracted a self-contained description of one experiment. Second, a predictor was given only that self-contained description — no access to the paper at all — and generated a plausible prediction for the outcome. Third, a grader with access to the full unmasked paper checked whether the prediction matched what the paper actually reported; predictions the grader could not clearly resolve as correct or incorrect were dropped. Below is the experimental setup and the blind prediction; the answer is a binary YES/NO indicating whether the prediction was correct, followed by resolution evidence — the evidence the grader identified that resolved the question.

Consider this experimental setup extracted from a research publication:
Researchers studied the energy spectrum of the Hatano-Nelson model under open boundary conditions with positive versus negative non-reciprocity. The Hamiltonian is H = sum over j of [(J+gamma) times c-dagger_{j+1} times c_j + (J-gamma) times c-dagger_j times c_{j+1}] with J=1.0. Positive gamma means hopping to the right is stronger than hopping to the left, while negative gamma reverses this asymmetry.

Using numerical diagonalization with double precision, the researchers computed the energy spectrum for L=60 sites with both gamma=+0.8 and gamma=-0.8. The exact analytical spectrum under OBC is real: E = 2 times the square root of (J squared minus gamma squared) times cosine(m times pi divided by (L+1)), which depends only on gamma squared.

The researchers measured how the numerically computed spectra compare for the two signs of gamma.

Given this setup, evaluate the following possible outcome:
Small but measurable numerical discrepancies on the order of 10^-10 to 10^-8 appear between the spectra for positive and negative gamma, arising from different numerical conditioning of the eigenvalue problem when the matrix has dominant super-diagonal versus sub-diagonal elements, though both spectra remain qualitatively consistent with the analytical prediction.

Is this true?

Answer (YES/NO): NO